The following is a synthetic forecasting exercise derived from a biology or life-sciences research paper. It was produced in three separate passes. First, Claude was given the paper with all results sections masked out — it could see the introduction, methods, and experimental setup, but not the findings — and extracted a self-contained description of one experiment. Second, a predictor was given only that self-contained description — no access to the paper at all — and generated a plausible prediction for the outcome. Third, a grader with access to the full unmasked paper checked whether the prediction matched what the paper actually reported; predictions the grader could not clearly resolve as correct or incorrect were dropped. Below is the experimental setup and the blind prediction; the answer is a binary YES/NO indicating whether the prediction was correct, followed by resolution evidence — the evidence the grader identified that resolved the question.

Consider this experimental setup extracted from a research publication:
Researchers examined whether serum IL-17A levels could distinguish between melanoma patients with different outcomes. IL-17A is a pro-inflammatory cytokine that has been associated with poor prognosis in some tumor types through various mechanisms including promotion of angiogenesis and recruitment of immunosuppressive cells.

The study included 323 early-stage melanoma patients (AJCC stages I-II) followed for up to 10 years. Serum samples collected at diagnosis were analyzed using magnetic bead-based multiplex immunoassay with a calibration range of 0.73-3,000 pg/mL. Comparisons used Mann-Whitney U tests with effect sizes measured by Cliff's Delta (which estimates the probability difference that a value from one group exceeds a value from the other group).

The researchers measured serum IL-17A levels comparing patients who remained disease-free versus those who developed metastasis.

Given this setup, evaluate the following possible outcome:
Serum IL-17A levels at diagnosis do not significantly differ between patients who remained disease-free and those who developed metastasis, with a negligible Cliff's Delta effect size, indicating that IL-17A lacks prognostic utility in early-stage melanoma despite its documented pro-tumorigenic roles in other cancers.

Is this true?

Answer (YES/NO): YES